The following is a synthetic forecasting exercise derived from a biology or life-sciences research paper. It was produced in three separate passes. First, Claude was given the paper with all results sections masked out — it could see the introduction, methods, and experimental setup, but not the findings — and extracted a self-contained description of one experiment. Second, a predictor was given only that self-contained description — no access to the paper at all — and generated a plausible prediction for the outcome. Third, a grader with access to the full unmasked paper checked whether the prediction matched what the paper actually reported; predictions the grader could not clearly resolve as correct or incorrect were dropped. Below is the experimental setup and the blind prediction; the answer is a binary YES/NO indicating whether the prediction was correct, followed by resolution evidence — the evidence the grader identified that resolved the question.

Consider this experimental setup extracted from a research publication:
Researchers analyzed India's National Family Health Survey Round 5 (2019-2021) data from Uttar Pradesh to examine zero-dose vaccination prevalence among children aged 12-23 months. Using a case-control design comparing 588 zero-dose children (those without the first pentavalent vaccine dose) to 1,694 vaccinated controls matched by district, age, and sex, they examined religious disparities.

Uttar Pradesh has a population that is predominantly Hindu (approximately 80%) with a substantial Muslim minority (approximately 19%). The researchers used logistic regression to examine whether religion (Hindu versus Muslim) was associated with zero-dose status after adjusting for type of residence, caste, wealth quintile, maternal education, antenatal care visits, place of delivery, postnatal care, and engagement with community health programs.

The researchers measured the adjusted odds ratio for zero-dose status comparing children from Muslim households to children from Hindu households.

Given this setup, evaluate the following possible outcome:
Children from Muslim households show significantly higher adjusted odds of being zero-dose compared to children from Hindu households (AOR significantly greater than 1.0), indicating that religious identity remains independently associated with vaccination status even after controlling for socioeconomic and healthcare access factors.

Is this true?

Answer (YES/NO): YES